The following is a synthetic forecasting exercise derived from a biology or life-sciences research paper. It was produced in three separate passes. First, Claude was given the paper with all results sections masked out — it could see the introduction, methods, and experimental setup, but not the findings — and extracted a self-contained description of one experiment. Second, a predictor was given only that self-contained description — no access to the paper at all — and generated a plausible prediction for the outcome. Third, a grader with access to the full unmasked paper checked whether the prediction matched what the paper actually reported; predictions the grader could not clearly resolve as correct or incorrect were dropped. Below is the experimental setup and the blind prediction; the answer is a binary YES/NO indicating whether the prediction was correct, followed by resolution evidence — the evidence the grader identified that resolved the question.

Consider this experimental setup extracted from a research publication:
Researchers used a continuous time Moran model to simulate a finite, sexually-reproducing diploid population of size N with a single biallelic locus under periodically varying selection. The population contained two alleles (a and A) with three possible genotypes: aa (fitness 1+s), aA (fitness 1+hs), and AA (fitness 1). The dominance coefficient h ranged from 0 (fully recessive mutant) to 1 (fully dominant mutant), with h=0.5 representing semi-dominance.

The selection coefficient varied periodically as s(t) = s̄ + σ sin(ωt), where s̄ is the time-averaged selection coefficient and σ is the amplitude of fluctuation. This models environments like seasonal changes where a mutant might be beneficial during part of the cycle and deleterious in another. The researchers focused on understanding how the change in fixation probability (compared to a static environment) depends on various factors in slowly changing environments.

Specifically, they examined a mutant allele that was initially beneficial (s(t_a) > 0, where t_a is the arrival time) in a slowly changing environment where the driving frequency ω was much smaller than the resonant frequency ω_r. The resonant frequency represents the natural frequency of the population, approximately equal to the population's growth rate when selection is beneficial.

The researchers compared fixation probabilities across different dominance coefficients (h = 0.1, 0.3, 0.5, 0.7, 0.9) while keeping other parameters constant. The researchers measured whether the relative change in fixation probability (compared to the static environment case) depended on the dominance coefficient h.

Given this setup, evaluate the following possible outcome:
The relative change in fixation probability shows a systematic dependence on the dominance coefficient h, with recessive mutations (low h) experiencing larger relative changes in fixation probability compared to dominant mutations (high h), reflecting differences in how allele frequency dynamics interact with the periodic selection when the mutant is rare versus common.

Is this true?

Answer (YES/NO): NO